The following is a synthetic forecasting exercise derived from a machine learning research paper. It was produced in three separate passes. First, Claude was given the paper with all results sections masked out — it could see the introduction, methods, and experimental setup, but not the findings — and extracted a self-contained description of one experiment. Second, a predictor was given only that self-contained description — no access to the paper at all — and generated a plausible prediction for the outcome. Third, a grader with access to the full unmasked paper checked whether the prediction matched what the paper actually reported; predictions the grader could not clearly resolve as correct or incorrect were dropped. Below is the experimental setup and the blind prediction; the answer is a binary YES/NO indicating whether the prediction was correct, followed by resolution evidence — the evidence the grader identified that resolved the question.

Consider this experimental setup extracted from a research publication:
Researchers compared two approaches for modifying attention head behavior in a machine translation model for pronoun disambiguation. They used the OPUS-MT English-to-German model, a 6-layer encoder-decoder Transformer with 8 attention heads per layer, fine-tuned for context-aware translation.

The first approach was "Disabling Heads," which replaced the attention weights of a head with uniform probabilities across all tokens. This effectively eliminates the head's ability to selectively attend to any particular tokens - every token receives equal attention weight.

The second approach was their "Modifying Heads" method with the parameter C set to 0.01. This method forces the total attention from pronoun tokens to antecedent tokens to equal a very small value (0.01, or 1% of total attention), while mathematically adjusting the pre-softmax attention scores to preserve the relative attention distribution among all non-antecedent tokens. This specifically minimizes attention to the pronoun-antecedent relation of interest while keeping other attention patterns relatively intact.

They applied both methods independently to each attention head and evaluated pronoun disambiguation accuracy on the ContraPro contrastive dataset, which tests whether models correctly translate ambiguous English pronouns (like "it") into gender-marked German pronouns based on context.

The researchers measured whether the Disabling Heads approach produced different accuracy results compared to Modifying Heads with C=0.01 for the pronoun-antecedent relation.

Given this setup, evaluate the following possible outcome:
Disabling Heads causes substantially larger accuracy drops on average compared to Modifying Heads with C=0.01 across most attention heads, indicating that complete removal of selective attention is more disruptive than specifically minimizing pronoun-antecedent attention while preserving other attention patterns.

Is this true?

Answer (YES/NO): NO